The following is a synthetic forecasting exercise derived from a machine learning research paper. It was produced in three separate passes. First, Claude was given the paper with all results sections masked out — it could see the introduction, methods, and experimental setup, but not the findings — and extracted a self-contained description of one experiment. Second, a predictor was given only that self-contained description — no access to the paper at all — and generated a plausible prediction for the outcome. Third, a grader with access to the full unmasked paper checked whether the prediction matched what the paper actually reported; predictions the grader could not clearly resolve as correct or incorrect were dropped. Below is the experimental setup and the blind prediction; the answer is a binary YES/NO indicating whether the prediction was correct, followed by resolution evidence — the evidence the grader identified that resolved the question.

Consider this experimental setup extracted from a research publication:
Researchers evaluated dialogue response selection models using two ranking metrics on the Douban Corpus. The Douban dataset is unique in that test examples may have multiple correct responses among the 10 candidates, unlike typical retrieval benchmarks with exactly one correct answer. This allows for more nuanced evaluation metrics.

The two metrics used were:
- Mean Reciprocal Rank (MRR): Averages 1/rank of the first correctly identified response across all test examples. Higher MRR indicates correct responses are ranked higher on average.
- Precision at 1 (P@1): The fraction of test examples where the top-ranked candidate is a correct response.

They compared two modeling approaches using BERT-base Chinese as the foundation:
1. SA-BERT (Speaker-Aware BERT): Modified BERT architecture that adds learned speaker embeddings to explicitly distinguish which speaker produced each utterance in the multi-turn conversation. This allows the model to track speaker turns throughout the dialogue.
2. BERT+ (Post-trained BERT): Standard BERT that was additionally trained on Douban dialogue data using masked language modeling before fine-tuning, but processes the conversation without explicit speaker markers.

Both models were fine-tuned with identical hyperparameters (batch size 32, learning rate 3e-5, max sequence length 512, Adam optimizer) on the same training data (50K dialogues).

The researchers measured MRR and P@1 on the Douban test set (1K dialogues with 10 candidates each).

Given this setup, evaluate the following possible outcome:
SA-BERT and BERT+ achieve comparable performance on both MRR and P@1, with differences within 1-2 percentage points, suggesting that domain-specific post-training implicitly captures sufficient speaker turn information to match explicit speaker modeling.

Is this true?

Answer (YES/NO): NO